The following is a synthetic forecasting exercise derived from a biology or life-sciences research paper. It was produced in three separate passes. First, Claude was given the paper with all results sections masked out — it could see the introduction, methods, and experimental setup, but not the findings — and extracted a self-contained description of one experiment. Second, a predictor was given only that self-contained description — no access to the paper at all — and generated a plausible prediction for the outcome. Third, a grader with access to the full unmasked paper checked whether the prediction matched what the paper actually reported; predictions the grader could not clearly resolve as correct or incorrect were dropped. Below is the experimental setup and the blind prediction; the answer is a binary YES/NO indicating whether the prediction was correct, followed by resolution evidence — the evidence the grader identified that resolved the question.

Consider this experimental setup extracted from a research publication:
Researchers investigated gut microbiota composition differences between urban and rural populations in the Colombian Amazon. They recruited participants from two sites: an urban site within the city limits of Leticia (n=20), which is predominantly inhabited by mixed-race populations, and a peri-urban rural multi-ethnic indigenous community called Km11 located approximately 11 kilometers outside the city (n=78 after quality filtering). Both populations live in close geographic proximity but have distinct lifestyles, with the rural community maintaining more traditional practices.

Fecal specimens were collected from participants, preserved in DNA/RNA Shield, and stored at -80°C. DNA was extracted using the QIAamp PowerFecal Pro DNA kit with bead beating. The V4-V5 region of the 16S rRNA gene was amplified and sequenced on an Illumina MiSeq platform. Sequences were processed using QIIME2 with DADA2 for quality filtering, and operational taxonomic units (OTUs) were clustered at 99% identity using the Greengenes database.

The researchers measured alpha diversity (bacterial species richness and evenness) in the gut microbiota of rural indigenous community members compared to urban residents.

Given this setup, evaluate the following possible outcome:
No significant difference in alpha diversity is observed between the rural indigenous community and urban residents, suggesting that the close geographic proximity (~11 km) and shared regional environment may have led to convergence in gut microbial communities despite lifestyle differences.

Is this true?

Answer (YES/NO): NO